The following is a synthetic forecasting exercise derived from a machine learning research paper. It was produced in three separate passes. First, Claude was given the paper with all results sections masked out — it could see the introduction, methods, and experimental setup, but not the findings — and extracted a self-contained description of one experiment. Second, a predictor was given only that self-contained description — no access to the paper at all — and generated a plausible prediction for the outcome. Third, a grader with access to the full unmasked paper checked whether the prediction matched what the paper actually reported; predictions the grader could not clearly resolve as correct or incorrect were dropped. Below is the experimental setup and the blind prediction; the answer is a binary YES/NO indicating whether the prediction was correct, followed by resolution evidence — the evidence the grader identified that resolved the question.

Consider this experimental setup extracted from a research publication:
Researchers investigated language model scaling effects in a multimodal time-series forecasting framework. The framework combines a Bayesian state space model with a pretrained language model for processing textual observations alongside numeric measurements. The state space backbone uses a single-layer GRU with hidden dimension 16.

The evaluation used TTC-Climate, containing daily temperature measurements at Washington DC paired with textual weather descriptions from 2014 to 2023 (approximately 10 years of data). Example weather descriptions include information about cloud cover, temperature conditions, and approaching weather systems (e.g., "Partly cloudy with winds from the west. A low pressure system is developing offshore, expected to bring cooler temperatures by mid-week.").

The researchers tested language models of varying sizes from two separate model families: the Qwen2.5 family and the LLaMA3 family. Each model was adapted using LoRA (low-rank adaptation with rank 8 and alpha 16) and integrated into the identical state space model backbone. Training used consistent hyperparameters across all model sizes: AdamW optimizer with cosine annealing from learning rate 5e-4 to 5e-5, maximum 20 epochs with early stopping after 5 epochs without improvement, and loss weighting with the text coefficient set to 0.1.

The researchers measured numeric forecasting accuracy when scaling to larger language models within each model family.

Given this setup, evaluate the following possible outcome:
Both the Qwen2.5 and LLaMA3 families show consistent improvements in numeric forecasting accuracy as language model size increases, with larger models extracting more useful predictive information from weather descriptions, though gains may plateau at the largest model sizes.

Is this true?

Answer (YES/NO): NO